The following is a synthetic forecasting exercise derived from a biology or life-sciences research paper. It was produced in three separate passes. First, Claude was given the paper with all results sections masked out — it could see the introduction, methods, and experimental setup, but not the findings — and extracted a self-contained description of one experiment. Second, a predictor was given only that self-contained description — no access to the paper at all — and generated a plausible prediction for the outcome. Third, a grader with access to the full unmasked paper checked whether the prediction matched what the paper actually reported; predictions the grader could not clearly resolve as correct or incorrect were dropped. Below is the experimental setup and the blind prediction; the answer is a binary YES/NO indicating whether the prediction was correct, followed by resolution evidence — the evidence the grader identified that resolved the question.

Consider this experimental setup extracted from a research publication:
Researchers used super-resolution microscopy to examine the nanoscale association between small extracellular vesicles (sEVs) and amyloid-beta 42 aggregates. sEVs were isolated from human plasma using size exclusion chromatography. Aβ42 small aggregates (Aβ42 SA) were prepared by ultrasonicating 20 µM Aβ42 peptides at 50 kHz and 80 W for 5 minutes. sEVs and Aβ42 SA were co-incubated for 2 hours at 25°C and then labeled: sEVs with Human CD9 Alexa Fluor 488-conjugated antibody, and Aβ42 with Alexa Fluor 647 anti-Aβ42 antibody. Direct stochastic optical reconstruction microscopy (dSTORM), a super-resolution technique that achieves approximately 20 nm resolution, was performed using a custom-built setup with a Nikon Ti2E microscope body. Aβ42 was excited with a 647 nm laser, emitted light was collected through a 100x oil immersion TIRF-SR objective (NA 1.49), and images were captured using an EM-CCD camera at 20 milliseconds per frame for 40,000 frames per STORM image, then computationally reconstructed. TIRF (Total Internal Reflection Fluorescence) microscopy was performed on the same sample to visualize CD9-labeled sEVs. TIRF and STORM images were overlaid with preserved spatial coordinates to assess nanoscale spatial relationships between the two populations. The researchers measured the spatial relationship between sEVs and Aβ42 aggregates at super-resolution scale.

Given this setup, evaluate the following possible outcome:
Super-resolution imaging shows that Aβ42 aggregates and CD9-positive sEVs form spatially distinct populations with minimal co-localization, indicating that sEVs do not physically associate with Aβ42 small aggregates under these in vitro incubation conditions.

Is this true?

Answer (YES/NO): NO